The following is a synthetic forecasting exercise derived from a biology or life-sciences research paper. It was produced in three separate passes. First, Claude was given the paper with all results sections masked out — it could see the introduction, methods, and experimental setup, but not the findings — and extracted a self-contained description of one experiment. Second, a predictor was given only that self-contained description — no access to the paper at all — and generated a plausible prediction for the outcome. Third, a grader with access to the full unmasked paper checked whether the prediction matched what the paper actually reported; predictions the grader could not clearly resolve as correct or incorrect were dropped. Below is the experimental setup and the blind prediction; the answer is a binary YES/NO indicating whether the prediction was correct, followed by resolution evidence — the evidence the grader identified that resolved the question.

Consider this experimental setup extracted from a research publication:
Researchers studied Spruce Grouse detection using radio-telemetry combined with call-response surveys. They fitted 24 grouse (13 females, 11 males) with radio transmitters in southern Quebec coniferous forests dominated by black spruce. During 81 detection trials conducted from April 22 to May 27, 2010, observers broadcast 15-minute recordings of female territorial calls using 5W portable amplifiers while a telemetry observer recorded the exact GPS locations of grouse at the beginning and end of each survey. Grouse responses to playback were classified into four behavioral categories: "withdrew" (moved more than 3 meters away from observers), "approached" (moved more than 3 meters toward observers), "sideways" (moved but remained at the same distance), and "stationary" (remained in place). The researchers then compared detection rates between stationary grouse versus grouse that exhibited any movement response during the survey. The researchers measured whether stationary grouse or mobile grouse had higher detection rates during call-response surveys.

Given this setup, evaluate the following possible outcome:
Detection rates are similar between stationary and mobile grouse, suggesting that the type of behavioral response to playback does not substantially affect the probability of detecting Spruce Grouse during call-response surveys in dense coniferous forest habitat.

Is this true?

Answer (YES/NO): NO